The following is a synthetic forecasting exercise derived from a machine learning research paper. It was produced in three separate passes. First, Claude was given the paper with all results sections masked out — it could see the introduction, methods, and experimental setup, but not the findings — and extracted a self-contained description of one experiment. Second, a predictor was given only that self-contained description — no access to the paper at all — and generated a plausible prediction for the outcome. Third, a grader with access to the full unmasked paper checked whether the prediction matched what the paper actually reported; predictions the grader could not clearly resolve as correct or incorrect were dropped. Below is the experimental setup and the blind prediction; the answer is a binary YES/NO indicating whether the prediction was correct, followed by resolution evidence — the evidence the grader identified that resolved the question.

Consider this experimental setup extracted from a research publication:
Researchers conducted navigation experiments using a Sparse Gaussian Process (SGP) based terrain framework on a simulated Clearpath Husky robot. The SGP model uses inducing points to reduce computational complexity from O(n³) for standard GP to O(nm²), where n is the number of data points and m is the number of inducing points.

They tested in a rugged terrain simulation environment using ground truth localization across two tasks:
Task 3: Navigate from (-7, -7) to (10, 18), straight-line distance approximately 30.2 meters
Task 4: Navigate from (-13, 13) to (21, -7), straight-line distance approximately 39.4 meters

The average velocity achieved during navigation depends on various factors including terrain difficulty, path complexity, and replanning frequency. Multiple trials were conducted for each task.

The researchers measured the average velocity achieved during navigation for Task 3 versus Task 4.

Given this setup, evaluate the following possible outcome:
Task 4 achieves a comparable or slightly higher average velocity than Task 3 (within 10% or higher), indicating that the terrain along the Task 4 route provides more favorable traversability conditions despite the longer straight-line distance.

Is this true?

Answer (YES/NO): NO